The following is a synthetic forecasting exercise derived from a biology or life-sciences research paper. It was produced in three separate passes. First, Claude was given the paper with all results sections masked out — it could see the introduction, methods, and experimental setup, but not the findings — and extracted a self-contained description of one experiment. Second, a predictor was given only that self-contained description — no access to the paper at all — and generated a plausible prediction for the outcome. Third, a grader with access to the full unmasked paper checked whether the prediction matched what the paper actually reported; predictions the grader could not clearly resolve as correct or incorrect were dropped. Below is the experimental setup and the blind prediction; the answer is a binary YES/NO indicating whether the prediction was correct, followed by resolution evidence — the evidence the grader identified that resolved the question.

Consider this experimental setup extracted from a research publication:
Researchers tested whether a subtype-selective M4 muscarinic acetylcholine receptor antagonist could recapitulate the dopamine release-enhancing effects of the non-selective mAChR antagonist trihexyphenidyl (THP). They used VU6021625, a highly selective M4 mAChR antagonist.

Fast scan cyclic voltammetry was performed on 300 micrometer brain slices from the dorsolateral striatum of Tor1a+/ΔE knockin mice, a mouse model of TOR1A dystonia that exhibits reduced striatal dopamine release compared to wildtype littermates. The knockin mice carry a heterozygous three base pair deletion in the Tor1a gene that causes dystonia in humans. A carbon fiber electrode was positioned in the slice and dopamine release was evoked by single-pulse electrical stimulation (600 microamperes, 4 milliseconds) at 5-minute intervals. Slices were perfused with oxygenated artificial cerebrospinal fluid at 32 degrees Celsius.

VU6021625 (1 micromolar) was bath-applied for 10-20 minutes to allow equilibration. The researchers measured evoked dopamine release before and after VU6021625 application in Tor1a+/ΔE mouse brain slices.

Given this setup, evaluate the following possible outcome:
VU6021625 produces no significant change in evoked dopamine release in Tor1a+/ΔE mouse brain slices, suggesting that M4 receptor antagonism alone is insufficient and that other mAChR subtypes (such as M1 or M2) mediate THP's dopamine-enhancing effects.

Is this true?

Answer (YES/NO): NO